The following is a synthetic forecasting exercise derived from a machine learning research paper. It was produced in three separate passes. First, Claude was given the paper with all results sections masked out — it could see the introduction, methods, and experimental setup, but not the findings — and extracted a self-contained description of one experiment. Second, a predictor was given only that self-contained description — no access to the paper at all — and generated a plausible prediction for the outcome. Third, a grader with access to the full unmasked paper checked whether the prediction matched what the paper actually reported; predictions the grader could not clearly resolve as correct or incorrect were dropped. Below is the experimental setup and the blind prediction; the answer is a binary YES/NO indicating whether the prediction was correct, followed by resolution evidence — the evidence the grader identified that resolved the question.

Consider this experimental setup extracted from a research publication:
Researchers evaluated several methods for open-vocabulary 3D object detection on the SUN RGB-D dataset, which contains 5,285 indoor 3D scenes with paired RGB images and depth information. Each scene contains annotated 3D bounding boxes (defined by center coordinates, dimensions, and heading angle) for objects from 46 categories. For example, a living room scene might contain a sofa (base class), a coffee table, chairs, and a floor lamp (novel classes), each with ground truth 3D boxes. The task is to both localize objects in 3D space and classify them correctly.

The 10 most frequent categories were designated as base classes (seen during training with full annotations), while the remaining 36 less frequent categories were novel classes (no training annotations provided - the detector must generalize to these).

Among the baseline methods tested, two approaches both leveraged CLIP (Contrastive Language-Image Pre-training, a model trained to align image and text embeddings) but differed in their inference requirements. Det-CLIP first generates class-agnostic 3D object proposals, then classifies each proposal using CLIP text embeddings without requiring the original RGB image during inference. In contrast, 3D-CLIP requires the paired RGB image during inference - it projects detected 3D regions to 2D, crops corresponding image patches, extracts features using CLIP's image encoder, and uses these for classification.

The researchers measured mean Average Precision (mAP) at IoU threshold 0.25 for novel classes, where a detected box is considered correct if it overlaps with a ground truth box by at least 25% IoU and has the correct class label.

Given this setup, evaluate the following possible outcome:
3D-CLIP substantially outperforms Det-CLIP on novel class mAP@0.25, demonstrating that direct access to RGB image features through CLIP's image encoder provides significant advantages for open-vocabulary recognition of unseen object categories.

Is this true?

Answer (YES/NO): YES